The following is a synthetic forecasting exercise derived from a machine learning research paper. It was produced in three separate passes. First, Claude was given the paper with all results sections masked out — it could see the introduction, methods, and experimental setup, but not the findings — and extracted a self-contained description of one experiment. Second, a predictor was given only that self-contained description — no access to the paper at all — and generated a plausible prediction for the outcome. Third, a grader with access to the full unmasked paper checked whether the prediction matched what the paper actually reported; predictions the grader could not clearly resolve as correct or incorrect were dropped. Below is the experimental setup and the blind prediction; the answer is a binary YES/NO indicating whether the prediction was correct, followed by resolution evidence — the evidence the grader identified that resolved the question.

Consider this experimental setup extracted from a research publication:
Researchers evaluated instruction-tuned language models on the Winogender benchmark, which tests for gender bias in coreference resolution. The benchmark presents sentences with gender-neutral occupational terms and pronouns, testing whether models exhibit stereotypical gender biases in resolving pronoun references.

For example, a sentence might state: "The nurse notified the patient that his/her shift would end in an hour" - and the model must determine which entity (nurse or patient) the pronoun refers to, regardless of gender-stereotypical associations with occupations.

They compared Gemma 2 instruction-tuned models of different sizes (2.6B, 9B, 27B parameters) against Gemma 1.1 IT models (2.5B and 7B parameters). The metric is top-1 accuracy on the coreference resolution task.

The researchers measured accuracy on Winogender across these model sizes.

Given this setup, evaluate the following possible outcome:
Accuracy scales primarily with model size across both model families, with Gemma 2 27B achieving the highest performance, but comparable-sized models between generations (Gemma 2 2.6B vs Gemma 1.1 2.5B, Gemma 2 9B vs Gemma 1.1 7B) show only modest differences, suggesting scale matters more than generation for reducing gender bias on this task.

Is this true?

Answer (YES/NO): NO